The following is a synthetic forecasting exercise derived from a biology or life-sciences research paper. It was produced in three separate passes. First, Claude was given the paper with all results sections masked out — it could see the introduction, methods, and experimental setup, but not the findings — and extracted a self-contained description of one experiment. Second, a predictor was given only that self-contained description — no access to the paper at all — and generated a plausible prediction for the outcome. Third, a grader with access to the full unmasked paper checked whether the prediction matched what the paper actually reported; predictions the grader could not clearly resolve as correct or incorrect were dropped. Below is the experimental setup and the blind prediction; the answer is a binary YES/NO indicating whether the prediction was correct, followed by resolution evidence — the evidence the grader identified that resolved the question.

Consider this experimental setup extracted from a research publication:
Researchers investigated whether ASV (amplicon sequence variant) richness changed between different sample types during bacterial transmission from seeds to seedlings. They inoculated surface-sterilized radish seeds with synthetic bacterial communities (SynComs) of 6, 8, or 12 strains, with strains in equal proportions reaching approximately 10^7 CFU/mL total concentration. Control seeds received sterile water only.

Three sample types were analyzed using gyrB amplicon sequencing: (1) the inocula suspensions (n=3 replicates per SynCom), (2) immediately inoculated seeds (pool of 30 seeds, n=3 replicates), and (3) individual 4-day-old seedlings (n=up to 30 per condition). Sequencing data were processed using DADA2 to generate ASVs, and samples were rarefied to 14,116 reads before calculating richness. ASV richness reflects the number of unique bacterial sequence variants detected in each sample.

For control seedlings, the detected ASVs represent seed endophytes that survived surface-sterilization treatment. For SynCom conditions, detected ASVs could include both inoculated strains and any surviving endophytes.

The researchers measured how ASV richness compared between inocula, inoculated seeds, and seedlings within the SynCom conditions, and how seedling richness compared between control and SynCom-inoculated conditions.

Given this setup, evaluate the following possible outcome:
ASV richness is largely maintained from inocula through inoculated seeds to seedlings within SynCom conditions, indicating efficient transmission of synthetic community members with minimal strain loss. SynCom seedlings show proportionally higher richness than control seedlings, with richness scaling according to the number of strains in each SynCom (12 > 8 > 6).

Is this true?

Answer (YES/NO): YES